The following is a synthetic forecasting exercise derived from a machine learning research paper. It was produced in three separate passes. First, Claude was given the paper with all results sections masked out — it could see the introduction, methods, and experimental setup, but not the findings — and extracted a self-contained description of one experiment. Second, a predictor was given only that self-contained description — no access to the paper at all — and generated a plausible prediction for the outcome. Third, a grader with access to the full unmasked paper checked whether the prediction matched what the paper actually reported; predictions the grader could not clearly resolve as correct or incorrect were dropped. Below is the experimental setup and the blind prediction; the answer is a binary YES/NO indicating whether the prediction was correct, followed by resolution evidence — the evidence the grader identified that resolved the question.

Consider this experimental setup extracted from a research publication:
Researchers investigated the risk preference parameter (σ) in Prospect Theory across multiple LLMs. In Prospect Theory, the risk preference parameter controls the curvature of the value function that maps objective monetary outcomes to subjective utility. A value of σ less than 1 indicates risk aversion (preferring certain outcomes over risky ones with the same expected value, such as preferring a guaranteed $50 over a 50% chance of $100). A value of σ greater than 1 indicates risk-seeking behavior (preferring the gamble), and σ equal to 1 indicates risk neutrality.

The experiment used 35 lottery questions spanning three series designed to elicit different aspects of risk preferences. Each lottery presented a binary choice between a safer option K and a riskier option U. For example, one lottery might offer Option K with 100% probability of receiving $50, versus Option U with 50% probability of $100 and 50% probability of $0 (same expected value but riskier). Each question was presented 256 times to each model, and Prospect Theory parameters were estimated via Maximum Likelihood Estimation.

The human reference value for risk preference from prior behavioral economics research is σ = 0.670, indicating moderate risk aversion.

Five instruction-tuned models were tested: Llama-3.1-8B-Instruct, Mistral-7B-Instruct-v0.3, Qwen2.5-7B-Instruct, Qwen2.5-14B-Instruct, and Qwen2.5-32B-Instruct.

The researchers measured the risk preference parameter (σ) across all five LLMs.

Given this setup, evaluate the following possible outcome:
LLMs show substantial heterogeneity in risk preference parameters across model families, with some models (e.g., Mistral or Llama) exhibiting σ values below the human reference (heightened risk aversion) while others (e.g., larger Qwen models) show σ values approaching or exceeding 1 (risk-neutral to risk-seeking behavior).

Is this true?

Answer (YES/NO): NO